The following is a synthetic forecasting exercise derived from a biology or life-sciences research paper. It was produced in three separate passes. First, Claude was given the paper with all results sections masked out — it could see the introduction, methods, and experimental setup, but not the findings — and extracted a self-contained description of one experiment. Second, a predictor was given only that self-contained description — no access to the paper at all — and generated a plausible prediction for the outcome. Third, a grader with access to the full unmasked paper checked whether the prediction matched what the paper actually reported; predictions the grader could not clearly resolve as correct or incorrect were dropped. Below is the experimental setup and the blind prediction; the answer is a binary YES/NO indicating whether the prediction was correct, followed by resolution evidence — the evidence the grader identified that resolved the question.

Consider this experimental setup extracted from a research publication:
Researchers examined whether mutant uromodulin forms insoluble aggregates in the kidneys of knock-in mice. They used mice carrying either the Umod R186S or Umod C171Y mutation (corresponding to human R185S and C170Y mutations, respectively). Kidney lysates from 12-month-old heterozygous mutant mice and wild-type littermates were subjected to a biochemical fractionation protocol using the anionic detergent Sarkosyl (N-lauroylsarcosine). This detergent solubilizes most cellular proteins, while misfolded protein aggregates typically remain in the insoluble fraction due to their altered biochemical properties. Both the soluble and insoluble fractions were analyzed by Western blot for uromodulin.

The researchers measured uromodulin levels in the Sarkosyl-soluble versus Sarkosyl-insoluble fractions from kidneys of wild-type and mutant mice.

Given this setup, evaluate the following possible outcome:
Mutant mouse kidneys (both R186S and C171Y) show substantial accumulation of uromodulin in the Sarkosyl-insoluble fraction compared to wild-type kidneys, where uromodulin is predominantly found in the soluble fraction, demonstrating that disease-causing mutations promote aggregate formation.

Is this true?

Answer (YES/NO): NO